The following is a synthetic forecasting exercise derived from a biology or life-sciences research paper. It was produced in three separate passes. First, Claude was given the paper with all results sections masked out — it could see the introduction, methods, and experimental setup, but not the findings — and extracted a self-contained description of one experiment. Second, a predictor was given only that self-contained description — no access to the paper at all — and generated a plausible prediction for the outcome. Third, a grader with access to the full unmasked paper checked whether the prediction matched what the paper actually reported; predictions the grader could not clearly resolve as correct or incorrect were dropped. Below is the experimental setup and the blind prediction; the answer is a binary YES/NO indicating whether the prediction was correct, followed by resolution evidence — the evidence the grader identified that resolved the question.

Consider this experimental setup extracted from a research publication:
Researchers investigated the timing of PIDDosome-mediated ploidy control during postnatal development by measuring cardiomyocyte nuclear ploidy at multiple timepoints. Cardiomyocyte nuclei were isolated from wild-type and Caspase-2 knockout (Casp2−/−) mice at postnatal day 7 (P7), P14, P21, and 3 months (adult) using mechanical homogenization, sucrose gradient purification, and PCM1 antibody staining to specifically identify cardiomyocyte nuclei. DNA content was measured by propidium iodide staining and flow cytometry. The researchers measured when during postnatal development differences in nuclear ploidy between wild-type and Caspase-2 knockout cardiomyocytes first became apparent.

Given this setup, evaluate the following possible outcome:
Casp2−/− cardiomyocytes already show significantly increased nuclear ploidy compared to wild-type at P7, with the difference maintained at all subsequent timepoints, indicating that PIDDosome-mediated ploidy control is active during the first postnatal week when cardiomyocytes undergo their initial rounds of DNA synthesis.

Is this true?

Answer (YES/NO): YES